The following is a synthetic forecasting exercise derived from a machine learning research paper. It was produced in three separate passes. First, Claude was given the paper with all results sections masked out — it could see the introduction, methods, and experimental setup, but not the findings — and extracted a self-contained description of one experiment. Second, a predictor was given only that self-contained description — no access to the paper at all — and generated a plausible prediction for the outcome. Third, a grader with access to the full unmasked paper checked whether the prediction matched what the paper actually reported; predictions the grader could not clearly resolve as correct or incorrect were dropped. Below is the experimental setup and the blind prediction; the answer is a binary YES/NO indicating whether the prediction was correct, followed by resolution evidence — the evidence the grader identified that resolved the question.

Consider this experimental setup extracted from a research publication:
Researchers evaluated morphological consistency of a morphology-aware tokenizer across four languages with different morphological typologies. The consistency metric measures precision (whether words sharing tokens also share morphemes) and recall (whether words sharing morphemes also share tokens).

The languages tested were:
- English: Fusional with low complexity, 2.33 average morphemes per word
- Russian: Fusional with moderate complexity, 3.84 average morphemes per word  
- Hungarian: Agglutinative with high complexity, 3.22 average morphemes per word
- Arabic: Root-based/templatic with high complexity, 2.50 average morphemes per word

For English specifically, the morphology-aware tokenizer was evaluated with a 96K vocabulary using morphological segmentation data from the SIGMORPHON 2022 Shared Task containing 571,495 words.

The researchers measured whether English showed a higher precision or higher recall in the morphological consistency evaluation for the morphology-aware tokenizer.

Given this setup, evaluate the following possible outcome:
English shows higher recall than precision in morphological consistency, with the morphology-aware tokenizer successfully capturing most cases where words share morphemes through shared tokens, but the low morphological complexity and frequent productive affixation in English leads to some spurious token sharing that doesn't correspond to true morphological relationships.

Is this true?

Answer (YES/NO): YES